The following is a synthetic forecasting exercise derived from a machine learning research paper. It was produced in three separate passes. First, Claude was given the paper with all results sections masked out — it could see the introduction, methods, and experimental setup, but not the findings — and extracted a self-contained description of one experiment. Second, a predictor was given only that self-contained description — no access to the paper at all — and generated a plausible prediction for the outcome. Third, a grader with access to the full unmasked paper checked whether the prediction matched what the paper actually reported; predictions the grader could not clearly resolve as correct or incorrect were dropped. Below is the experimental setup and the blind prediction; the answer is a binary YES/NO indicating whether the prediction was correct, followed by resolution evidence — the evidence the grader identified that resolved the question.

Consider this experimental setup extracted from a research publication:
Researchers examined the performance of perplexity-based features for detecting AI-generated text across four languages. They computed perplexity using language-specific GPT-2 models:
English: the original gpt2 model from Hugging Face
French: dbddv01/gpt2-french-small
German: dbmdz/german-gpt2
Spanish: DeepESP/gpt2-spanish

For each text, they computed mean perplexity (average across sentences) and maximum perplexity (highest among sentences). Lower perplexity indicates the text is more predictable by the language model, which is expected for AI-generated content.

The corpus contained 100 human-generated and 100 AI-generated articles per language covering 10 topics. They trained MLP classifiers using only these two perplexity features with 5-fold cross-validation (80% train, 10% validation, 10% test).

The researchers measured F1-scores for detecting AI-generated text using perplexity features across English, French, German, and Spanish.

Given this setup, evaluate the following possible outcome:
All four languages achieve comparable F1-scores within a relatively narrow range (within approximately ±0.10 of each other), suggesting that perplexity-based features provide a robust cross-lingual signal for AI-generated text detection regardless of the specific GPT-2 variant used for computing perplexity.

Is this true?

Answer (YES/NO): NO